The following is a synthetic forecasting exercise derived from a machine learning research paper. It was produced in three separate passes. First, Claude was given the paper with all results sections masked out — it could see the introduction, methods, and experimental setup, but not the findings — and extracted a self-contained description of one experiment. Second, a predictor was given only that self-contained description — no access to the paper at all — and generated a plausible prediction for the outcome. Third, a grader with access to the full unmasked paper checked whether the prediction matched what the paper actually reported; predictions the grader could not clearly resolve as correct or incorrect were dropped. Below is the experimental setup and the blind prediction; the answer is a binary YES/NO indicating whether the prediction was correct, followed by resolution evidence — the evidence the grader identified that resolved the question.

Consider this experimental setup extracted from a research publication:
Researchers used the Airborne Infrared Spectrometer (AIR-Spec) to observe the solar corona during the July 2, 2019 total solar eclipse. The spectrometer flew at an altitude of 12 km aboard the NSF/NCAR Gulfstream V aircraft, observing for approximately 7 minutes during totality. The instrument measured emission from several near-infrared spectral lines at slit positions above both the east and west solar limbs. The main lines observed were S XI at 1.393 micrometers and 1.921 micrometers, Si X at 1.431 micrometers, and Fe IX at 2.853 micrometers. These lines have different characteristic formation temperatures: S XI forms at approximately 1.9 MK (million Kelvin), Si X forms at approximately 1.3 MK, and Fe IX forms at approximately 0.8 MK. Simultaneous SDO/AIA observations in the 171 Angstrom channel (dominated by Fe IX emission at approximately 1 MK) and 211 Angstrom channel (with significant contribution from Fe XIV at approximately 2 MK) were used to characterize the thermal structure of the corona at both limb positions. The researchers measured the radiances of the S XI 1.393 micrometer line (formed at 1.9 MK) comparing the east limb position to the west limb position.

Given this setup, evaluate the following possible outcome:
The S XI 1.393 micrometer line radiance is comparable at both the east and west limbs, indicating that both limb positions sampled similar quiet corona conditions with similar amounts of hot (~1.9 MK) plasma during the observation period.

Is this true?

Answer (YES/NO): NO